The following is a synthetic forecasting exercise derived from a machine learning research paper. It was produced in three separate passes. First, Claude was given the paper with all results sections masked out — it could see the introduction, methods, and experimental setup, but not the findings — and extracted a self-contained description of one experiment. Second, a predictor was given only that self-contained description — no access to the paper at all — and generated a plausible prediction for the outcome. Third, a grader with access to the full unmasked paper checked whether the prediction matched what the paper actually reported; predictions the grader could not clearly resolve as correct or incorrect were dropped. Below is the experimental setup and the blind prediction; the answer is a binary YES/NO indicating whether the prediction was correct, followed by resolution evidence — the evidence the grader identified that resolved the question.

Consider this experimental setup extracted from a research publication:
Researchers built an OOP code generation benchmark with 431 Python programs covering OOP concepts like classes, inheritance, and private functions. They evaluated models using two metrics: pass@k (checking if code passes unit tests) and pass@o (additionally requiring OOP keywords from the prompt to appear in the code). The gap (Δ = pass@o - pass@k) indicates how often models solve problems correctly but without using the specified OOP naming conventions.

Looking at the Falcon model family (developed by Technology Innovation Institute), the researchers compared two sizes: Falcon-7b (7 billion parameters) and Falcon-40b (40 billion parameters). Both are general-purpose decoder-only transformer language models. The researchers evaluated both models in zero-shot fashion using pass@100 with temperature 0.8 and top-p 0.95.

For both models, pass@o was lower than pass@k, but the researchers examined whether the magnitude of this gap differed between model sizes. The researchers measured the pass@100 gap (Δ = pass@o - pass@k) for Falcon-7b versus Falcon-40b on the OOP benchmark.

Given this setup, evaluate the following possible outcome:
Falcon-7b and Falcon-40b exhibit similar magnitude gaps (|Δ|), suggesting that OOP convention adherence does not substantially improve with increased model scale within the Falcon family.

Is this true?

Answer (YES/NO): NO